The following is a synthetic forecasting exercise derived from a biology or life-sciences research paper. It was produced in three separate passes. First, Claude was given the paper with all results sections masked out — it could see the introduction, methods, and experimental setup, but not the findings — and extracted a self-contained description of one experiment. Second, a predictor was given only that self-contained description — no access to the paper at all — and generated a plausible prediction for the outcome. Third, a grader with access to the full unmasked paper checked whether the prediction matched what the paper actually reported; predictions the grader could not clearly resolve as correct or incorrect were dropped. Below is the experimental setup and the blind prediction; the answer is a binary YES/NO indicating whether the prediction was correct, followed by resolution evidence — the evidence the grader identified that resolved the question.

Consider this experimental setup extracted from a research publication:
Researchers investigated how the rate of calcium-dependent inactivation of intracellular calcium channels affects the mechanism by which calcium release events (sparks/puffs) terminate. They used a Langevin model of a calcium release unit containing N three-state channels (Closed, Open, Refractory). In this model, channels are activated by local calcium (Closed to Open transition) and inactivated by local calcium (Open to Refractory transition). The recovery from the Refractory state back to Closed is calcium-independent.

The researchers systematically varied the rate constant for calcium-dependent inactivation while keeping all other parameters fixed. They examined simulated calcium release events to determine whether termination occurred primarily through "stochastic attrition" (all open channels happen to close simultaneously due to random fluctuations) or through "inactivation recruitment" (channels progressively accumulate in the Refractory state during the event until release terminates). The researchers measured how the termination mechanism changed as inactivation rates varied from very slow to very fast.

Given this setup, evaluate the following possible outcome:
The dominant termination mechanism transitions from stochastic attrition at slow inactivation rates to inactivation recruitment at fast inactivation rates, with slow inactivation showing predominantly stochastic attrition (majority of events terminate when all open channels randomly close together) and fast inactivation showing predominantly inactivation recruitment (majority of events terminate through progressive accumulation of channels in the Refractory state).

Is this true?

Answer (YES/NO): NO